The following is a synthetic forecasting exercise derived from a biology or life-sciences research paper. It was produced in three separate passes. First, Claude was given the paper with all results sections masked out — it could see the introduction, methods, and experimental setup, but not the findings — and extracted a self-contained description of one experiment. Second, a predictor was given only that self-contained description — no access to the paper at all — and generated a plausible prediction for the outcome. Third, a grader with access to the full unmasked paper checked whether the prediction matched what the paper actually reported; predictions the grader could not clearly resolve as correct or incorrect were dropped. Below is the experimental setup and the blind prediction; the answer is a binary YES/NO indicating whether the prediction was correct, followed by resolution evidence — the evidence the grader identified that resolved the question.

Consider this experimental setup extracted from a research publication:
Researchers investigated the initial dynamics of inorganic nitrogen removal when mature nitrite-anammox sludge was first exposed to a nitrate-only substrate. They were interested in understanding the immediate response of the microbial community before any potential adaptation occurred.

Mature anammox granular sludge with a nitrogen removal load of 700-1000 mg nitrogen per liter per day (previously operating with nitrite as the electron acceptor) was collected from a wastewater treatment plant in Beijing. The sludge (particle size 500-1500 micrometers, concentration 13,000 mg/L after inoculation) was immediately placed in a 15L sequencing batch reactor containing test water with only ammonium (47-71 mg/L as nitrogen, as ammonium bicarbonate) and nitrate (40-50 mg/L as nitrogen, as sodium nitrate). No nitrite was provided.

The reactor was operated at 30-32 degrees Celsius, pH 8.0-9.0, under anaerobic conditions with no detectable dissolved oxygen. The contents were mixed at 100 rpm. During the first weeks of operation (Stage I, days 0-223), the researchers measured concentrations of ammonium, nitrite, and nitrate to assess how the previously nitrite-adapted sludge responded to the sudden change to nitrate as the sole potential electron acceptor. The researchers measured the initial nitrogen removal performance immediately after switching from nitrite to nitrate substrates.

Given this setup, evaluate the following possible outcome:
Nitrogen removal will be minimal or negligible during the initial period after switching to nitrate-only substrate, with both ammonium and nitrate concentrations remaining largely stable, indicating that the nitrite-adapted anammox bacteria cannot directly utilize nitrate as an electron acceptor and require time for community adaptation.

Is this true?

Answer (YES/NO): NO